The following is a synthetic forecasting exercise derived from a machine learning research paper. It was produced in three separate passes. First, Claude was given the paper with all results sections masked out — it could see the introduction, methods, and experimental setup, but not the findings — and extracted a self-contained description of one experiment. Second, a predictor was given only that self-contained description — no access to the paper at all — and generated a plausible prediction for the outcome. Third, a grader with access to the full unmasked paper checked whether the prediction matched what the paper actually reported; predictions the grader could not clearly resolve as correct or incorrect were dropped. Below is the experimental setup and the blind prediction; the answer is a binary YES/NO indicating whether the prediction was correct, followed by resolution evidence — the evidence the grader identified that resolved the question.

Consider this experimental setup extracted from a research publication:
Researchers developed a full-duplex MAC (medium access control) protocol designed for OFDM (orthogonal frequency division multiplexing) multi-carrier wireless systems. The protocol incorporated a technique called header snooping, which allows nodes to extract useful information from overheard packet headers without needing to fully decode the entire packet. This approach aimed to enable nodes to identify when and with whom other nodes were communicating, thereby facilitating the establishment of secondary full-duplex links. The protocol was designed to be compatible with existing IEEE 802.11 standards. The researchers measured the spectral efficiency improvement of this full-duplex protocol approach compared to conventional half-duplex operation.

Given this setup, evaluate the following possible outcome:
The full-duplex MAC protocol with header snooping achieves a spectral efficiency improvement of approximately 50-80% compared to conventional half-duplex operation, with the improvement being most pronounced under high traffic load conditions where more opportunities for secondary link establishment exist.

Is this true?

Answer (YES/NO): NO